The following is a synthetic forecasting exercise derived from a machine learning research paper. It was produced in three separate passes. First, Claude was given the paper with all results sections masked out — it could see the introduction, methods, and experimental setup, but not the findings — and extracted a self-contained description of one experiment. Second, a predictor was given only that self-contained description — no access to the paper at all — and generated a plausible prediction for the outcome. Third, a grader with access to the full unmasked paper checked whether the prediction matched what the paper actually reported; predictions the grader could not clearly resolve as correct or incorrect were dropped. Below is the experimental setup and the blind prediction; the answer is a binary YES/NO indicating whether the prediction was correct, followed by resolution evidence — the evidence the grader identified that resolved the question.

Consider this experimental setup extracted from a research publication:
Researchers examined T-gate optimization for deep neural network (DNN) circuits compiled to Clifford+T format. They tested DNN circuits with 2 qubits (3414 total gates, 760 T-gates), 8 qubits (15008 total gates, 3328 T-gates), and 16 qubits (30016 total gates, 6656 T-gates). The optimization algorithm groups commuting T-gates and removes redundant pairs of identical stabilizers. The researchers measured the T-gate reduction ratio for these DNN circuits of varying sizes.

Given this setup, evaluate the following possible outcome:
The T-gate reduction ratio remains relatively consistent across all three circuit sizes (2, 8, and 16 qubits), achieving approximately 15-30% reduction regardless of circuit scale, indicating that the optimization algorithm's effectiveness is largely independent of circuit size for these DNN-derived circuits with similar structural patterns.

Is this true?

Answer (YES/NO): NO